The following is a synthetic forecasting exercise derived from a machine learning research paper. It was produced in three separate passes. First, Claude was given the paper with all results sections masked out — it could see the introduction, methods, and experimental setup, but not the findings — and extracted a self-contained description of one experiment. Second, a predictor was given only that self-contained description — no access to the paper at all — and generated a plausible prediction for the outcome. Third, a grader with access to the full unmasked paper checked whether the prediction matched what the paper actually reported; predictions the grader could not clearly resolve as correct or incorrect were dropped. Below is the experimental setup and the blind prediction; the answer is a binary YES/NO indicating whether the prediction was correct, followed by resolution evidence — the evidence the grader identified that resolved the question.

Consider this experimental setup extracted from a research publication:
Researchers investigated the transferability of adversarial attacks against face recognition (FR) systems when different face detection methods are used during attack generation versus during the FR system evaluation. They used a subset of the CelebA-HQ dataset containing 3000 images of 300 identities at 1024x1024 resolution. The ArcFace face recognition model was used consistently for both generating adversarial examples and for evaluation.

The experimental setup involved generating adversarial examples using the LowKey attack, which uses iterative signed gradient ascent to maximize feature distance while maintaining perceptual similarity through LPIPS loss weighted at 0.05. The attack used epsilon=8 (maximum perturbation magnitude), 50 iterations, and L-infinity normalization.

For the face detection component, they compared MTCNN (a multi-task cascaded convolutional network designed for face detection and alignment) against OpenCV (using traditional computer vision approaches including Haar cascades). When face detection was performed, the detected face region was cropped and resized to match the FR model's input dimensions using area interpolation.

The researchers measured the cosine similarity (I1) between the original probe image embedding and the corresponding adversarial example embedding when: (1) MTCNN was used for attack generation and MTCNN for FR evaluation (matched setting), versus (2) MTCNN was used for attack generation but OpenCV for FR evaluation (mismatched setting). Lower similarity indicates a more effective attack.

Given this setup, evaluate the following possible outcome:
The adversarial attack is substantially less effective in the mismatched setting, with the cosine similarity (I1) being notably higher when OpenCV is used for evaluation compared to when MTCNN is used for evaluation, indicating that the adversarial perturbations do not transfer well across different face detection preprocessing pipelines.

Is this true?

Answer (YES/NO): YES